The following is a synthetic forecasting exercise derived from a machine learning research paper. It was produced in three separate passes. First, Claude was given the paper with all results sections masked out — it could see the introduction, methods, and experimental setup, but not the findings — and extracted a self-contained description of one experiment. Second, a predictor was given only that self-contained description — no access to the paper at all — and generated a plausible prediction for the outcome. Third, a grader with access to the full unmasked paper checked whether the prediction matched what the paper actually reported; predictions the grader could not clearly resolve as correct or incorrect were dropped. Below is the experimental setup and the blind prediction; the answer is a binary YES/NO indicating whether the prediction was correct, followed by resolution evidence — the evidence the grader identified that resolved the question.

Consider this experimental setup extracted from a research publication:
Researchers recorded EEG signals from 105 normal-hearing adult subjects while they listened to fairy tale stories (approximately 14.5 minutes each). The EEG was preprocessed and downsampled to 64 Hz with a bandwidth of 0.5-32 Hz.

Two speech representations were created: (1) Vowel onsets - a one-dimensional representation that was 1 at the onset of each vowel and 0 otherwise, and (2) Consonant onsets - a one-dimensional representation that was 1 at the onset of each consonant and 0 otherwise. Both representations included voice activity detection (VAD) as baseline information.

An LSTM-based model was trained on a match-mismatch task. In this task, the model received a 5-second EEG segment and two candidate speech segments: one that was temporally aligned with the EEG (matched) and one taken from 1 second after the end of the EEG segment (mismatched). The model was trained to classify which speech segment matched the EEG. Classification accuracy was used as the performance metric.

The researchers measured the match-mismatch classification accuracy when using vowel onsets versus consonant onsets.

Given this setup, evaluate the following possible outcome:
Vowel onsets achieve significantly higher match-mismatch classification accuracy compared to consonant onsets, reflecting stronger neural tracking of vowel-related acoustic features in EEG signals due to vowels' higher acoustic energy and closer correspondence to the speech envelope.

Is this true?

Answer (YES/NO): YES